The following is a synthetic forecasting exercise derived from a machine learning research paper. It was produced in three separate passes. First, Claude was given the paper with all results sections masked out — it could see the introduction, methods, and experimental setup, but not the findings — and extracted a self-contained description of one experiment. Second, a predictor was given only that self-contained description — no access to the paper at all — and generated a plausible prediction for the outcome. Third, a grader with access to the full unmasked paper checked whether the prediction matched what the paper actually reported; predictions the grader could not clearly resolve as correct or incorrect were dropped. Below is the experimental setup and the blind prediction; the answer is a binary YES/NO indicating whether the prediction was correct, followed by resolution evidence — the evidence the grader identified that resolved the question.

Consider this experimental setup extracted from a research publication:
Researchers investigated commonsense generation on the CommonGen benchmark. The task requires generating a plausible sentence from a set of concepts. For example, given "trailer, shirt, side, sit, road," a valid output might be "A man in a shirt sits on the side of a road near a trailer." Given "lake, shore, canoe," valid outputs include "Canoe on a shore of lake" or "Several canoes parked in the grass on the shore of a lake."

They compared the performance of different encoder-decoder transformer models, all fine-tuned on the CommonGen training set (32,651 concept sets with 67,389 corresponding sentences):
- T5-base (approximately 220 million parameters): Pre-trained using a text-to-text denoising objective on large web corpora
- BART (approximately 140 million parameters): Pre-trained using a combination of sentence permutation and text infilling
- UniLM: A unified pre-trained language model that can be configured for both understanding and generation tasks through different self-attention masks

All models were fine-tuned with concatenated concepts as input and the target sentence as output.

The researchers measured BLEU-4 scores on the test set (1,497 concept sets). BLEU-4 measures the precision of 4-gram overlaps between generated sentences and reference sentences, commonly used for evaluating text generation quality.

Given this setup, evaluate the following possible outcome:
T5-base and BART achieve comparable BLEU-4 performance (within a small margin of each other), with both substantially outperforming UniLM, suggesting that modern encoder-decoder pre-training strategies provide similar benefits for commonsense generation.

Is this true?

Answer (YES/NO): NO